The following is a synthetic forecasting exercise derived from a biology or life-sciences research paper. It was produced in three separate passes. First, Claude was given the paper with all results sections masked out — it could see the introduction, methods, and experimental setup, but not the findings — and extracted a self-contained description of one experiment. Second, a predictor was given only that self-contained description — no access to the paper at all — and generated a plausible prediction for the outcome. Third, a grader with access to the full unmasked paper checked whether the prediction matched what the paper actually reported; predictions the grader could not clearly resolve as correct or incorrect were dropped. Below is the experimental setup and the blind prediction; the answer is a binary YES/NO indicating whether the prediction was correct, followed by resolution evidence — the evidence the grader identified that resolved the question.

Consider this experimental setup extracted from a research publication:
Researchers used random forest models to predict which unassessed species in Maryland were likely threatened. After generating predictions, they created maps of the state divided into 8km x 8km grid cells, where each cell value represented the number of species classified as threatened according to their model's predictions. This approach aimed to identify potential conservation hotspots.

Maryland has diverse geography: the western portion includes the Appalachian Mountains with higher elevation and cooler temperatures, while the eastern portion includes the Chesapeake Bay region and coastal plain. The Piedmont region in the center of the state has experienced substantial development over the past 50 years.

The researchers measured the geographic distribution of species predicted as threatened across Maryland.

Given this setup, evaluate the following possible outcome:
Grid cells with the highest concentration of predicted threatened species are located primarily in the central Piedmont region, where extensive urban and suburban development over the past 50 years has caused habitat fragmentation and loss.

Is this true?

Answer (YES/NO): NO